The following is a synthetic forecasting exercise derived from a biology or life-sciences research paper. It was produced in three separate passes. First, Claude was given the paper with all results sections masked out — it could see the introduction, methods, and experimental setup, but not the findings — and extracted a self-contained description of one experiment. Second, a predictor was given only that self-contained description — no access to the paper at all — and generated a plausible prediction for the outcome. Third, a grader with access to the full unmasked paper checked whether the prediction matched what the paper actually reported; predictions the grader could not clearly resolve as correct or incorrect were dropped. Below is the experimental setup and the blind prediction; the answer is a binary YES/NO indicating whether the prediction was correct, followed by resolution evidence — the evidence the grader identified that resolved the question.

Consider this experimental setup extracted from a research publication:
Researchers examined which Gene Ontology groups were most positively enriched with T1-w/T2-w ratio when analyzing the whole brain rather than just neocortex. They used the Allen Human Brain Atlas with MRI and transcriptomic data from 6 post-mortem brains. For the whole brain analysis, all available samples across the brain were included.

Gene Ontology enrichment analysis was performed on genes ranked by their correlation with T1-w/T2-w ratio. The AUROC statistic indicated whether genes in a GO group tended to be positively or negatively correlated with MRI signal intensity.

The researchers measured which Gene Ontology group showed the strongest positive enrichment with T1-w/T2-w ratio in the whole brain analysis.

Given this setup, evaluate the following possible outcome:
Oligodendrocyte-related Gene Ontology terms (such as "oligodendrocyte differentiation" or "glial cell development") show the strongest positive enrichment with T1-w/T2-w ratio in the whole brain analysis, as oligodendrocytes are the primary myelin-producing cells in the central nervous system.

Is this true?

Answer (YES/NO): NO